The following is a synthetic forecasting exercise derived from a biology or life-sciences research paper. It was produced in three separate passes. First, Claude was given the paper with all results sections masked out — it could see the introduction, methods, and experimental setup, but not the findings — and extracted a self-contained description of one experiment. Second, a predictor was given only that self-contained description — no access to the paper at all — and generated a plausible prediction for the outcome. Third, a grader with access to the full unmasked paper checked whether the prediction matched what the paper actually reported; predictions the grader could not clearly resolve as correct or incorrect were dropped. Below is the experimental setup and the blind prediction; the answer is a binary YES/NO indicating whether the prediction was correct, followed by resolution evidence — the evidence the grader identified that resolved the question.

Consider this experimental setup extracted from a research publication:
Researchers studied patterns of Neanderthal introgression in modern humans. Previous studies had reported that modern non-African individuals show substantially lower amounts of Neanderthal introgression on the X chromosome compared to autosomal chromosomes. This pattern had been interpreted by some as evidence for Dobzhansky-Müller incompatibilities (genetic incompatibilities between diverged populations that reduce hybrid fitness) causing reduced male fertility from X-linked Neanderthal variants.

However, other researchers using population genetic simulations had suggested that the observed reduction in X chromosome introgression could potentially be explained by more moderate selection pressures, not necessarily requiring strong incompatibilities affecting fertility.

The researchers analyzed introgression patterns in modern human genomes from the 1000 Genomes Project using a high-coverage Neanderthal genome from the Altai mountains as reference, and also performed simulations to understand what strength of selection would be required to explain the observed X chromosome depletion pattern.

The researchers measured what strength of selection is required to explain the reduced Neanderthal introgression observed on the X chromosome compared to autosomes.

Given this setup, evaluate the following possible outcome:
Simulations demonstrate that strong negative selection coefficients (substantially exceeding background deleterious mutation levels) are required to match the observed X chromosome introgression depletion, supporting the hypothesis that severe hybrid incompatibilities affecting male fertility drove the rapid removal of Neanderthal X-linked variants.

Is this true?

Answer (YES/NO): NO